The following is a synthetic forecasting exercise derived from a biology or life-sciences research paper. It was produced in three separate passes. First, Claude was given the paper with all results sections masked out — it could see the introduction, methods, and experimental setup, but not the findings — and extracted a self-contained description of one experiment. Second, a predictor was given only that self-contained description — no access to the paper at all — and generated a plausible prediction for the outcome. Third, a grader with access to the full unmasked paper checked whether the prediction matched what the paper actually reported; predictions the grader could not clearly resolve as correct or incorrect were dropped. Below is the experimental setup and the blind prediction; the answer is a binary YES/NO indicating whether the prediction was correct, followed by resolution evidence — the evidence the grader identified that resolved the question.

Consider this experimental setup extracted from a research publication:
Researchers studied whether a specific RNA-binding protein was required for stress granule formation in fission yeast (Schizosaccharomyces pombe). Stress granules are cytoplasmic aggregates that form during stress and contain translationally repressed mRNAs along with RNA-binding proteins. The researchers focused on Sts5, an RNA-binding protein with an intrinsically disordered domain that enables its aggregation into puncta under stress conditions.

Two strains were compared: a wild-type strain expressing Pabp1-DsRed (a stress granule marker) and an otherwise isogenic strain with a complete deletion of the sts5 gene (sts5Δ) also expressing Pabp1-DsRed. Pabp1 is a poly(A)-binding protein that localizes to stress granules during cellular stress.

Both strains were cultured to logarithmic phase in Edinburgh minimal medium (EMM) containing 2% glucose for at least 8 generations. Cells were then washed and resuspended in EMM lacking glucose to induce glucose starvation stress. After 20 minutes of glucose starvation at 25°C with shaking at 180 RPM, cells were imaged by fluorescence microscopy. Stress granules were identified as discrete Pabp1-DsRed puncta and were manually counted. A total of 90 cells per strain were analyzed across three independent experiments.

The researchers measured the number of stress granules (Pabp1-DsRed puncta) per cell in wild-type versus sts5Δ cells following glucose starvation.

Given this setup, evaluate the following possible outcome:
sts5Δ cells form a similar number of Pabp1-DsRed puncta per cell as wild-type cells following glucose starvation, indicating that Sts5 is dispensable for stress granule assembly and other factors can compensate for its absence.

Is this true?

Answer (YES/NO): NO